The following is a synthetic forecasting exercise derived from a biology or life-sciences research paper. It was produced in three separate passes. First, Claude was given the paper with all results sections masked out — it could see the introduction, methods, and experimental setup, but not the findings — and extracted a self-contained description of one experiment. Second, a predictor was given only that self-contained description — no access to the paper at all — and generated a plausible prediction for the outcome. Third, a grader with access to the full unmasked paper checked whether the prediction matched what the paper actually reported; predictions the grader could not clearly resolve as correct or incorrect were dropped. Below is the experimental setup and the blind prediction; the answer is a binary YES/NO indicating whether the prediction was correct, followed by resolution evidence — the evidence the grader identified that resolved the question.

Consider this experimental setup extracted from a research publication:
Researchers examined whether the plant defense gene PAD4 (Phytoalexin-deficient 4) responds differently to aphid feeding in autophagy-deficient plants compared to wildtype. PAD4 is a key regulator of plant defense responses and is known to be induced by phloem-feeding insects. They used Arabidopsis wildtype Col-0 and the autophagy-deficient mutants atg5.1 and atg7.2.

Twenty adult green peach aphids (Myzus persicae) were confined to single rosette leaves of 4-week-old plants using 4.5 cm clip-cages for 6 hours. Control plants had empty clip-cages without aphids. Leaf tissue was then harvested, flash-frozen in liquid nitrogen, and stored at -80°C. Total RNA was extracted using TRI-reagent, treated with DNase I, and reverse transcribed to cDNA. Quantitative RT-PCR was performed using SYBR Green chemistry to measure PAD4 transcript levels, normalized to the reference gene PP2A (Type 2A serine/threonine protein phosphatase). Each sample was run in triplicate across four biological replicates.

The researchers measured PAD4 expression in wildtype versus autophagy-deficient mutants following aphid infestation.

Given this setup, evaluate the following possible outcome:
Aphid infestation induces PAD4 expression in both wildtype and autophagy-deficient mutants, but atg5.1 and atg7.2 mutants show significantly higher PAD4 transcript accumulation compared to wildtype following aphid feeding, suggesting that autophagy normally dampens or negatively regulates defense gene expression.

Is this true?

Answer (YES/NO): NO